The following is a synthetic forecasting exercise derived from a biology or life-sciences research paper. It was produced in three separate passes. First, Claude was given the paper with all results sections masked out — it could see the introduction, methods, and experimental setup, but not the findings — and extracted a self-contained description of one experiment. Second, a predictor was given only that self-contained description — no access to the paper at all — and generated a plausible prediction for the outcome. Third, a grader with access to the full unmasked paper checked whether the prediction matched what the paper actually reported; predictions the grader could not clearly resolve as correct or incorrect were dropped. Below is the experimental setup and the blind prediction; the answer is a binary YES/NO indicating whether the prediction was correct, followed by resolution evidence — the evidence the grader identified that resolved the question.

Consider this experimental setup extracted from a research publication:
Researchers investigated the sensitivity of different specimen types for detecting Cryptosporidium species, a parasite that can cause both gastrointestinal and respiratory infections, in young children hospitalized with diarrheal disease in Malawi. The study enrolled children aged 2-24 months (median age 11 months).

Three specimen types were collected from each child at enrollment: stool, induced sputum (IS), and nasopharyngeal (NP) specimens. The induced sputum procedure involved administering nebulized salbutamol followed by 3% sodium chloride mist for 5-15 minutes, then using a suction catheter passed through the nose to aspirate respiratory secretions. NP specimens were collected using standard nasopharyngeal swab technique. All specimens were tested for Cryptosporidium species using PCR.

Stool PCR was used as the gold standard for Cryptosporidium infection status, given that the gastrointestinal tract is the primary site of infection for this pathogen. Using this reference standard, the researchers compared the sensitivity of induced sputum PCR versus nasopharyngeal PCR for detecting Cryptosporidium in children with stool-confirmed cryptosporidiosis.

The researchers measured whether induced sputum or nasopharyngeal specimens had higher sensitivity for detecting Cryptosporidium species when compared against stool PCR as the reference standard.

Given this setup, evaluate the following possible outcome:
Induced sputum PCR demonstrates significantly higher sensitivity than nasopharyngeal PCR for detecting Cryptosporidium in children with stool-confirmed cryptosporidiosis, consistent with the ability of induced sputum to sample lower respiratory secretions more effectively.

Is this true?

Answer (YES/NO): YES